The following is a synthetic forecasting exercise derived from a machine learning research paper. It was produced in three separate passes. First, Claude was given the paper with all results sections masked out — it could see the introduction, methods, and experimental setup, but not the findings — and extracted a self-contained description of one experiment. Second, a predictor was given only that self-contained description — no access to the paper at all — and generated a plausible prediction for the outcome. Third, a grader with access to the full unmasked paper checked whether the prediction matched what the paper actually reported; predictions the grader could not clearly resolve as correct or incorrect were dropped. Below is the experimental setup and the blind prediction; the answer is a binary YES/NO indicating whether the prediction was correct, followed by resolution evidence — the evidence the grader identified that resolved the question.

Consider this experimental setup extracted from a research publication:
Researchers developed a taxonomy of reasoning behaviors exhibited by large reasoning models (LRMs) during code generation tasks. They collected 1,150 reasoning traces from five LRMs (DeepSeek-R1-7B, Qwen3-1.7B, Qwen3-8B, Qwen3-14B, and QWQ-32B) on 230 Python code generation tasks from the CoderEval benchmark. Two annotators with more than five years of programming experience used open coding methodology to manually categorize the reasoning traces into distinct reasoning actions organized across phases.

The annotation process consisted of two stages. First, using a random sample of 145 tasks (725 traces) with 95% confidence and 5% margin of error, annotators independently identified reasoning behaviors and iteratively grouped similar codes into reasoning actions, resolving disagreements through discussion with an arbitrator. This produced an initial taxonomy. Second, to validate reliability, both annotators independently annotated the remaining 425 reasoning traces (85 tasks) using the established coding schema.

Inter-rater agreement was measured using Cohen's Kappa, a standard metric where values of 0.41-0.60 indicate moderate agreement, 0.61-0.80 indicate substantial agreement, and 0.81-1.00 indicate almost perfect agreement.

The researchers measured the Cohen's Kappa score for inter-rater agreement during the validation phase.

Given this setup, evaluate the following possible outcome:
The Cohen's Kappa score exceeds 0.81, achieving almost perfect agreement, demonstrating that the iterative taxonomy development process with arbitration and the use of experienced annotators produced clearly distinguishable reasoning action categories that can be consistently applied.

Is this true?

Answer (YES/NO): NO